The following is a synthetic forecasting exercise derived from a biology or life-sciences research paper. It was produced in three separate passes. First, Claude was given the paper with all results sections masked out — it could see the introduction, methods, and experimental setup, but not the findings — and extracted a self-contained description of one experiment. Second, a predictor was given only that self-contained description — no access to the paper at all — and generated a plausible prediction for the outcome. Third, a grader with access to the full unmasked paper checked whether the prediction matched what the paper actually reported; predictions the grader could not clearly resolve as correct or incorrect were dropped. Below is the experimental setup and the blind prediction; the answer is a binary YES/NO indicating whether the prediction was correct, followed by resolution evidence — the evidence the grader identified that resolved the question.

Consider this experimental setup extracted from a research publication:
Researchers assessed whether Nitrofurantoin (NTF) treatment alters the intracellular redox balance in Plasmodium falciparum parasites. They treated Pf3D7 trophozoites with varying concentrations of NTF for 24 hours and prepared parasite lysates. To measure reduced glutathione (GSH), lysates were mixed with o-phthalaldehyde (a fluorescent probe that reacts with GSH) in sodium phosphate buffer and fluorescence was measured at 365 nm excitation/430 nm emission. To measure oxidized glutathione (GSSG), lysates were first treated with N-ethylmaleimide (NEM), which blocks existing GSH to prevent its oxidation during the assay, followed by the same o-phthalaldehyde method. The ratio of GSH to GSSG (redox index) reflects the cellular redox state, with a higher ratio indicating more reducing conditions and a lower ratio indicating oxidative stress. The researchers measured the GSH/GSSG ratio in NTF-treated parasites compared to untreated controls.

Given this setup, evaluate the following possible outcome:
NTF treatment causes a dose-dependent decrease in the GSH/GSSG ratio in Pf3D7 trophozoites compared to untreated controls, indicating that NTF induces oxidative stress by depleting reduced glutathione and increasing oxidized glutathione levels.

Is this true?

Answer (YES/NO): YES